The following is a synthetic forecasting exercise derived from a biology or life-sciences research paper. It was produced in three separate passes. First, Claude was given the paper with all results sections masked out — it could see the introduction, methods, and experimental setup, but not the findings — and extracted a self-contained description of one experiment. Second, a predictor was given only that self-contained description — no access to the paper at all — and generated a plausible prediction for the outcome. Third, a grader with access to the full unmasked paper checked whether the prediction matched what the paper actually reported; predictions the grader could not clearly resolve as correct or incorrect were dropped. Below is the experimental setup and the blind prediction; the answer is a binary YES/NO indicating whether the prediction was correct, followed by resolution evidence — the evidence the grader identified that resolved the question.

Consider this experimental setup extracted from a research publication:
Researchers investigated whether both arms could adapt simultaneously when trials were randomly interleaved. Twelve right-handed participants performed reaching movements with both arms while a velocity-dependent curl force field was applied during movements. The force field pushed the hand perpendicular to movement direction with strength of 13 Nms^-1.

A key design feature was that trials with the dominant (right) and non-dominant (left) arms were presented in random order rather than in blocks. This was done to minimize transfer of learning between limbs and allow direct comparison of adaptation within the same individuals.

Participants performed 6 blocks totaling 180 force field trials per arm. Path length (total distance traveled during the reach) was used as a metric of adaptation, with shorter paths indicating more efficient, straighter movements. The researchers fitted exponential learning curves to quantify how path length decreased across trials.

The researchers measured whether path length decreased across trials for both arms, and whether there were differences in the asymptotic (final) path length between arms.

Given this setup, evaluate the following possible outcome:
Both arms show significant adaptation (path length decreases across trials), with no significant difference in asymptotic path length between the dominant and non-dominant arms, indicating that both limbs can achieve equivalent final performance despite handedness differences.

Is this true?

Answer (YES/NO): YES